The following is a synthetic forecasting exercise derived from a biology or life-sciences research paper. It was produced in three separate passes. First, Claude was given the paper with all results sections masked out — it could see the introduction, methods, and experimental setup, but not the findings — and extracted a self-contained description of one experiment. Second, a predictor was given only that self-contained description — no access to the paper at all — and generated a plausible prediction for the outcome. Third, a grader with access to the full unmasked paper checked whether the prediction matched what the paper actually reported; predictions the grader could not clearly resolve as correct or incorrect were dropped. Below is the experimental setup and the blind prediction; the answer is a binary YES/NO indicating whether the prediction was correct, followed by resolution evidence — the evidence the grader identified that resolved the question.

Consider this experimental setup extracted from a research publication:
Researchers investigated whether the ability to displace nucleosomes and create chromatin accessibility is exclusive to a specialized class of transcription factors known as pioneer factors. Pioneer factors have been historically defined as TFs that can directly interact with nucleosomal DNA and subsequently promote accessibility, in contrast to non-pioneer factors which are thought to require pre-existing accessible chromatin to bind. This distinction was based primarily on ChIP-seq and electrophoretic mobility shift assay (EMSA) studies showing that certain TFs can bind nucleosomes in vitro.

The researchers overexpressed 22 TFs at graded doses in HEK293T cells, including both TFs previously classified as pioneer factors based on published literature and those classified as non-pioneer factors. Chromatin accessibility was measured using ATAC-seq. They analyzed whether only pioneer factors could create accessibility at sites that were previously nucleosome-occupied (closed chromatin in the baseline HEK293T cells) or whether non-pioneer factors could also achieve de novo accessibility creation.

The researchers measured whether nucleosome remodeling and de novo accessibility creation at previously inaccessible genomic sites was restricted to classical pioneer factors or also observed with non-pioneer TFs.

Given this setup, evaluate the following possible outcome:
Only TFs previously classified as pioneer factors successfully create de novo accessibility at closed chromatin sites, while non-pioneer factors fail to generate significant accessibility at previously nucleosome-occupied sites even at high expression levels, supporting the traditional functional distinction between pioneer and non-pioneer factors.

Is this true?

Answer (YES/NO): NO